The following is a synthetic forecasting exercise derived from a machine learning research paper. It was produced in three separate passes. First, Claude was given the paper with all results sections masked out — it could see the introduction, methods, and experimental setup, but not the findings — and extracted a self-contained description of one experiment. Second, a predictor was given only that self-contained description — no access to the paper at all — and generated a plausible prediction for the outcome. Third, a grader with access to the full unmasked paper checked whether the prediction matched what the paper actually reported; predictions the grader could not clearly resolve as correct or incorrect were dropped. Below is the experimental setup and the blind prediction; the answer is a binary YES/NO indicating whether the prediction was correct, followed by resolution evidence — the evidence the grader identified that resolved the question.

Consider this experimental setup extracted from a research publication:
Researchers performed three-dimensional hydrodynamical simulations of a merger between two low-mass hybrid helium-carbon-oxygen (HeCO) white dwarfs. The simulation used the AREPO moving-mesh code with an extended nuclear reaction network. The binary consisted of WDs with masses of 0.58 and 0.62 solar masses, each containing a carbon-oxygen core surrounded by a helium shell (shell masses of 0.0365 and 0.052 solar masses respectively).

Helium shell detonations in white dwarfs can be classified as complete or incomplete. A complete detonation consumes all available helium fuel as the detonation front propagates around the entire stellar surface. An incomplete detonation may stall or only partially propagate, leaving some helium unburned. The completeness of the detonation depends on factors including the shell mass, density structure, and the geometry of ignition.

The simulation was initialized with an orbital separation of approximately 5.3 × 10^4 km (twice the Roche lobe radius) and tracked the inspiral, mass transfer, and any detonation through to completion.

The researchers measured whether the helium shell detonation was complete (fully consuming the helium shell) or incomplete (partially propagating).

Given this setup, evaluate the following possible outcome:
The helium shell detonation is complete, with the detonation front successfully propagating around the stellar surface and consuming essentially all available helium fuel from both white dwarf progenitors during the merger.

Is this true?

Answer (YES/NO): NO